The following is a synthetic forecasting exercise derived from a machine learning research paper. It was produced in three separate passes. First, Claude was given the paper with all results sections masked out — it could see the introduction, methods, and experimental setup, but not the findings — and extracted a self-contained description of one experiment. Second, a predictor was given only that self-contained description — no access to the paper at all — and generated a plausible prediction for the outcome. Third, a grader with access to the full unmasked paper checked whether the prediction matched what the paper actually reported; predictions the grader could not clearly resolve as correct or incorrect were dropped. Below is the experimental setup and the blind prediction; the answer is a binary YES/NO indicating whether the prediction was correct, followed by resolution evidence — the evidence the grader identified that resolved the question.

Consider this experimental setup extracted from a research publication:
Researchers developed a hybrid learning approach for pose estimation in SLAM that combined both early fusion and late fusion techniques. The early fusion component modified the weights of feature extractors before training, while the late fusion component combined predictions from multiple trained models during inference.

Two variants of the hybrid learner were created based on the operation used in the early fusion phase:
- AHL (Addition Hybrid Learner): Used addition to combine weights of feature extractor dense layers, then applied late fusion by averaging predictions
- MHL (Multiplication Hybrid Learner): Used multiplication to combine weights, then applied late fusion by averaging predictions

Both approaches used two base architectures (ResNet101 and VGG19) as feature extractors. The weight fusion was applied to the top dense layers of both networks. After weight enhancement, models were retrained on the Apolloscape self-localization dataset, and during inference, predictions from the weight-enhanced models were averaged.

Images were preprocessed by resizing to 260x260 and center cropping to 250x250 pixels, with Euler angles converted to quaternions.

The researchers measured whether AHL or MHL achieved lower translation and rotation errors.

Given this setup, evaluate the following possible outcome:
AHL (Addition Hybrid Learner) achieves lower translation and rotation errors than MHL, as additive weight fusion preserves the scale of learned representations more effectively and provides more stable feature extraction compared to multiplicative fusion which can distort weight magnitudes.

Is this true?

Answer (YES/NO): NO